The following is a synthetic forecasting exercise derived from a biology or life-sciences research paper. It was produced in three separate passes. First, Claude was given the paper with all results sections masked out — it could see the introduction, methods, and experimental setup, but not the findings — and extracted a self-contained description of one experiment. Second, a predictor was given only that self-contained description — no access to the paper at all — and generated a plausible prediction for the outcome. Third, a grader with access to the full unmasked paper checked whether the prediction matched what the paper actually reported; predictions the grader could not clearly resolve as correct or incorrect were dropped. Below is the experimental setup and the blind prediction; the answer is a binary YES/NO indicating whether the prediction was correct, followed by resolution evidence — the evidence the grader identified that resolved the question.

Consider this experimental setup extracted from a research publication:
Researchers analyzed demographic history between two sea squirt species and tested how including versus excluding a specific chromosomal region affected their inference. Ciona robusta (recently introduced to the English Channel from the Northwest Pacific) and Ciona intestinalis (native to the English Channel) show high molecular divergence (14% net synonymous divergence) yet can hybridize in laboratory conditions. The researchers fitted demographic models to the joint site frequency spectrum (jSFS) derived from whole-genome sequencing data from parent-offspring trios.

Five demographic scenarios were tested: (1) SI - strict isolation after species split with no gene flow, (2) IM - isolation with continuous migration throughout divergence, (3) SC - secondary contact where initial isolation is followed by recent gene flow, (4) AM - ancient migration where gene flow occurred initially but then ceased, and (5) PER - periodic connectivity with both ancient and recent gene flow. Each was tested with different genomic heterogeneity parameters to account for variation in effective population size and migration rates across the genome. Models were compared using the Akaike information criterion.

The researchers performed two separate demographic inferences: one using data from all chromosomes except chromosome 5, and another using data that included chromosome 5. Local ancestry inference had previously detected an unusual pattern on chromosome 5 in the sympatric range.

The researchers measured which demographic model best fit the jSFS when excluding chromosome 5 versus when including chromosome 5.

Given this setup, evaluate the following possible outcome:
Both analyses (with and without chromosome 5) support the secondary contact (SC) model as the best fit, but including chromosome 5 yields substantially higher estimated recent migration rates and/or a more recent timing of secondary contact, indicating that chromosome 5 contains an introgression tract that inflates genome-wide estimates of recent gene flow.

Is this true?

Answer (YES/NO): NO